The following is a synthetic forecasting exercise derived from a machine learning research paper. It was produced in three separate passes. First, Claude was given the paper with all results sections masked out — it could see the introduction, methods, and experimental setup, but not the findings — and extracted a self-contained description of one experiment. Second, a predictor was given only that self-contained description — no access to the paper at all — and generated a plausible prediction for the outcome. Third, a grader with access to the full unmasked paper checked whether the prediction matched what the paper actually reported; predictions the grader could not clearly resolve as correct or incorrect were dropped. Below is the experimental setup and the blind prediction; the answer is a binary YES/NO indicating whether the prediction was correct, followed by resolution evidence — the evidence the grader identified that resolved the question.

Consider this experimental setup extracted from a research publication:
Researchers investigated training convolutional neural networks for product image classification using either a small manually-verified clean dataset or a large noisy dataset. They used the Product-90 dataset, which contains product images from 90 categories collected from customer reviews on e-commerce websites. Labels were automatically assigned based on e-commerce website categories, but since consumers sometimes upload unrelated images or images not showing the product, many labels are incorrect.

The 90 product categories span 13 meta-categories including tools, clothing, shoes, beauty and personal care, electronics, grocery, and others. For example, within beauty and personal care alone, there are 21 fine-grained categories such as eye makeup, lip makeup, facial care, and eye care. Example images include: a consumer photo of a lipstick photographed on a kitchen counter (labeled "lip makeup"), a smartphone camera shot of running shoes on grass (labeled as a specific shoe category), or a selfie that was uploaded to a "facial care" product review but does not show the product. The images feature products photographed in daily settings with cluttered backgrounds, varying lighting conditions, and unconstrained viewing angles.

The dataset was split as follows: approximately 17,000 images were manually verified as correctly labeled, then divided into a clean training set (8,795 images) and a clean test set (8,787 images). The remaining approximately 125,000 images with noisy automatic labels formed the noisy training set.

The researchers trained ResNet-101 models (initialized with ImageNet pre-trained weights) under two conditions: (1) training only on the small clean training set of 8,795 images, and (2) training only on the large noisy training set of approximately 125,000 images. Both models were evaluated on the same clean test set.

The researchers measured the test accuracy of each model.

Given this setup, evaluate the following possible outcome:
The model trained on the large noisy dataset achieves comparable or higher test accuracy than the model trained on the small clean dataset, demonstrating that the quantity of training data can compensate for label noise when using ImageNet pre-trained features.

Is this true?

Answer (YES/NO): NO